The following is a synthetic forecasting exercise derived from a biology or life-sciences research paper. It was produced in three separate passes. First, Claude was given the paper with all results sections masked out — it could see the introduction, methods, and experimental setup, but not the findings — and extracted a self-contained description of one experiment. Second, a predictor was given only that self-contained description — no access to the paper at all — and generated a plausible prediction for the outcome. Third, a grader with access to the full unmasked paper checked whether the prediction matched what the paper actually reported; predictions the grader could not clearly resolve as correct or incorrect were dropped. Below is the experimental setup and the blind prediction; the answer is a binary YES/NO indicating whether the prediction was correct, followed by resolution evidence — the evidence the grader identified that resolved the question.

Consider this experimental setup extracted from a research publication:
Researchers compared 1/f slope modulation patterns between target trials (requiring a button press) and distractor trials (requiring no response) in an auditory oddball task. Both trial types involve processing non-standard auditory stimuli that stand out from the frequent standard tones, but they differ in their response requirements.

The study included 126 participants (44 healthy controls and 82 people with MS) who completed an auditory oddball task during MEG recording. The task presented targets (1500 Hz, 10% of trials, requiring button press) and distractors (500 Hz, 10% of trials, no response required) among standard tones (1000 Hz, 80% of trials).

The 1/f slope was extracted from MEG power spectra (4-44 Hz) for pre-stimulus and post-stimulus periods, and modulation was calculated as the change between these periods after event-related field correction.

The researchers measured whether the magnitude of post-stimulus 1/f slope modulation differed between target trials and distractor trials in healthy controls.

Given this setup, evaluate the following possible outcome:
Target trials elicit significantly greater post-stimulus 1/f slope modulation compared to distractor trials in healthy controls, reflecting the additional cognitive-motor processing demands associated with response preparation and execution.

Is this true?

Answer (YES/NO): NO